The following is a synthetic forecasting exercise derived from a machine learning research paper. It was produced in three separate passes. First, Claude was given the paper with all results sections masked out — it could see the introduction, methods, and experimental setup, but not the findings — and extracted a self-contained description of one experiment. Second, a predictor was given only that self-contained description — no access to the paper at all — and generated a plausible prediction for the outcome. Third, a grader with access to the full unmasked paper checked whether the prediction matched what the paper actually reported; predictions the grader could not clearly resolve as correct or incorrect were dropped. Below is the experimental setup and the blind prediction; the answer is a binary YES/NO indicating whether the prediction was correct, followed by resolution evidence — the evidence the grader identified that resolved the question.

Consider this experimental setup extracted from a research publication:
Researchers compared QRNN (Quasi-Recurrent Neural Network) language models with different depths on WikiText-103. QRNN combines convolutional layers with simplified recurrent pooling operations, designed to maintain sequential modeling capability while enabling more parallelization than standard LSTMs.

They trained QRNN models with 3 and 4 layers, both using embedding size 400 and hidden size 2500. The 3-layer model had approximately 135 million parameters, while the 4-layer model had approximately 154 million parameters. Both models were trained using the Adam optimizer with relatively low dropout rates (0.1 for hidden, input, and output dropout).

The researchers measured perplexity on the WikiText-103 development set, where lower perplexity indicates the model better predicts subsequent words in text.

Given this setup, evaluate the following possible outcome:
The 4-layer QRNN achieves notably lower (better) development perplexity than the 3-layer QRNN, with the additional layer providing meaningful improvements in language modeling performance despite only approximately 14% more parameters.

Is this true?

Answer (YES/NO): YES